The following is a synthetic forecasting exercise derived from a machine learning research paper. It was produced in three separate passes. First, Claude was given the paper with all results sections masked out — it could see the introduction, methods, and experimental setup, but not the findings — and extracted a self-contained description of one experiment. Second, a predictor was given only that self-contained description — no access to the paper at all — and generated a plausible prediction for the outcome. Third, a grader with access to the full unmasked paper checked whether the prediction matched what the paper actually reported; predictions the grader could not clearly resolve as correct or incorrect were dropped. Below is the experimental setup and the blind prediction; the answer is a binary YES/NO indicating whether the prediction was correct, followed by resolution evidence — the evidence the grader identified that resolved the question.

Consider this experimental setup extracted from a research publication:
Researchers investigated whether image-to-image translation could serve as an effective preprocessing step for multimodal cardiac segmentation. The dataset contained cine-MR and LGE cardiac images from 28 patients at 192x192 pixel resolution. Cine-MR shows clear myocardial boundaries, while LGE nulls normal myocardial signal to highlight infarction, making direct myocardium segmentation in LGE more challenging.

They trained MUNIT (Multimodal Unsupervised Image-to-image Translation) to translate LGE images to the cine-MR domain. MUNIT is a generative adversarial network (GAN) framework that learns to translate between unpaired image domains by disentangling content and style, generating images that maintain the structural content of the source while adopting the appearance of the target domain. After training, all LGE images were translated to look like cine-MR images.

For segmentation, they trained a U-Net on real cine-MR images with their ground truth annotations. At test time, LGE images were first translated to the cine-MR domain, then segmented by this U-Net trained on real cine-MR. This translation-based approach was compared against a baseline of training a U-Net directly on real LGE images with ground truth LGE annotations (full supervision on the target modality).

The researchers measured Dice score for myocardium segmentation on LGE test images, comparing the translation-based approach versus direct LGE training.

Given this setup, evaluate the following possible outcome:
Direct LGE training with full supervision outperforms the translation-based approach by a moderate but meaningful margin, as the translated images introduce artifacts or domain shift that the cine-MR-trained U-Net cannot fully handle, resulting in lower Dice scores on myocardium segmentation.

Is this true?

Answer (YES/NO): NO